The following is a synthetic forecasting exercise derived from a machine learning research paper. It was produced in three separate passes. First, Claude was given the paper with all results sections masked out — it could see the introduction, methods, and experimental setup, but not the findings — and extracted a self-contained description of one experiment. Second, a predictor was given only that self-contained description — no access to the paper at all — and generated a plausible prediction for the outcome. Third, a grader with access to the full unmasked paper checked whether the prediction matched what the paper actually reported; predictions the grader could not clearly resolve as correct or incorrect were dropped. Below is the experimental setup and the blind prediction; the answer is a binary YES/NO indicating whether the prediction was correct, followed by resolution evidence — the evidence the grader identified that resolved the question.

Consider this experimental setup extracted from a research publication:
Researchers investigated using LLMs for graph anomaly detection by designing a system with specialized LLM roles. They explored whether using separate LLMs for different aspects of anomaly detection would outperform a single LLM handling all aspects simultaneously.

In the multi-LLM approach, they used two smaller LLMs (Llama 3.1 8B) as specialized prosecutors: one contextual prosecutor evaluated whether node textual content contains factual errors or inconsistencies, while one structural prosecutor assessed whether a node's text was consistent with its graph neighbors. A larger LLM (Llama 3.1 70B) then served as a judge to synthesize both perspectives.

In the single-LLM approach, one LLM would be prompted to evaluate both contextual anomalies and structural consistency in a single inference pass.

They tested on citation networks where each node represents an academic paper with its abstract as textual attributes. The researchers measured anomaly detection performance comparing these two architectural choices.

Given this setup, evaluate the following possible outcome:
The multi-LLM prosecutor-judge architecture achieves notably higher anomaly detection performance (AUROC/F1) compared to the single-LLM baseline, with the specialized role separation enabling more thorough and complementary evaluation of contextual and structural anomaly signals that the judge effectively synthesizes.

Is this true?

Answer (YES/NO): YES